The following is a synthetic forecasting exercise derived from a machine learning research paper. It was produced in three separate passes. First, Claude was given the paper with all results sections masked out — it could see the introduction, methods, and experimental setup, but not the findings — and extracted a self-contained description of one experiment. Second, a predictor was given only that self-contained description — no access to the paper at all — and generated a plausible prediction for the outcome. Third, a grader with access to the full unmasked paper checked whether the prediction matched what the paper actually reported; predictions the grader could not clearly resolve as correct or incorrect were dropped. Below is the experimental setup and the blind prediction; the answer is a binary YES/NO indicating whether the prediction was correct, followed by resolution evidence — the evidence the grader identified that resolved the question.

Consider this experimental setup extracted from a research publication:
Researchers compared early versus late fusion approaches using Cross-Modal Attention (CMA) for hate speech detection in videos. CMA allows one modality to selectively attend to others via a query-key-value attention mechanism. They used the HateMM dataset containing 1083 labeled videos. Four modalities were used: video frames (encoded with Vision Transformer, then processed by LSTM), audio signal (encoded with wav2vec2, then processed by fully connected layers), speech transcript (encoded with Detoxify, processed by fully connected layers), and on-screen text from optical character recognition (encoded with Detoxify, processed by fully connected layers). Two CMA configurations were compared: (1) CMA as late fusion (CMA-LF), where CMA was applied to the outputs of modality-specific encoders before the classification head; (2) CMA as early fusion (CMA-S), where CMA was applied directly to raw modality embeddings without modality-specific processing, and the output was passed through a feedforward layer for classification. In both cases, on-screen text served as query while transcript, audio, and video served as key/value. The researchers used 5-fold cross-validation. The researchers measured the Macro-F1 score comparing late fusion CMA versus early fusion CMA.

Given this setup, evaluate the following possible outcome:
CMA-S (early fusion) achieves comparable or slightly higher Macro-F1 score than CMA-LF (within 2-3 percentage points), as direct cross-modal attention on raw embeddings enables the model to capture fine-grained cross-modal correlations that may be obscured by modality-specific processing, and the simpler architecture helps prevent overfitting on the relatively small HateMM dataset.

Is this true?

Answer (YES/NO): YES